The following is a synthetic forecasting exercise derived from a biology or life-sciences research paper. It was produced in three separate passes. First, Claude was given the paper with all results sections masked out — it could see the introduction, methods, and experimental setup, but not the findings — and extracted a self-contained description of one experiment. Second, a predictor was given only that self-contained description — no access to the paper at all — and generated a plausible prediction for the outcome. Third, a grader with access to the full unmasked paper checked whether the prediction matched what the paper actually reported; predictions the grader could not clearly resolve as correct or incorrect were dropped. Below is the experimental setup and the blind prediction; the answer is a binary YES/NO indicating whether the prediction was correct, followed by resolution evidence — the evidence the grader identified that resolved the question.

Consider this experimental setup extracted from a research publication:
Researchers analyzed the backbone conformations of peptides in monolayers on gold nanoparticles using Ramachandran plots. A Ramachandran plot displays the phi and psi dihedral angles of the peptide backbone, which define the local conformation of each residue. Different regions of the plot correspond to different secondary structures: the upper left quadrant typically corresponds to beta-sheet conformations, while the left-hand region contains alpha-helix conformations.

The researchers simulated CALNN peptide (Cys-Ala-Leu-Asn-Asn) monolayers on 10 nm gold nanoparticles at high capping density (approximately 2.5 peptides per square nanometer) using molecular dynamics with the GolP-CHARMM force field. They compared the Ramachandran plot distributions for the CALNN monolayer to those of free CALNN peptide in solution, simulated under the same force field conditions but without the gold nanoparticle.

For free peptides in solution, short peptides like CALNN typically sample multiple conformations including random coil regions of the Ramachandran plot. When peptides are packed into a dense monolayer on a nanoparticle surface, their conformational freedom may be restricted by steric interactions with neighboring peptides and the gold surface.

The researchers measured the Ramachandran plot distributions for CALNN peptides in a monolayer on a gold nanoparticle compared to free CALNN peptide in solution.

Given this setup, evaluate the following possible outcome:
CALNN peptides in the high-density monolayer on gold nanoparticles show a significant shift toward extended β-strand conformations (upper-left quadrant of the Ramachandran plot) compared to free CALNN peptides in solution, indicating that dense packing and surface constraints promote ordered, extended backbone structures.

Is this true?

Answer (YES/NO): YES